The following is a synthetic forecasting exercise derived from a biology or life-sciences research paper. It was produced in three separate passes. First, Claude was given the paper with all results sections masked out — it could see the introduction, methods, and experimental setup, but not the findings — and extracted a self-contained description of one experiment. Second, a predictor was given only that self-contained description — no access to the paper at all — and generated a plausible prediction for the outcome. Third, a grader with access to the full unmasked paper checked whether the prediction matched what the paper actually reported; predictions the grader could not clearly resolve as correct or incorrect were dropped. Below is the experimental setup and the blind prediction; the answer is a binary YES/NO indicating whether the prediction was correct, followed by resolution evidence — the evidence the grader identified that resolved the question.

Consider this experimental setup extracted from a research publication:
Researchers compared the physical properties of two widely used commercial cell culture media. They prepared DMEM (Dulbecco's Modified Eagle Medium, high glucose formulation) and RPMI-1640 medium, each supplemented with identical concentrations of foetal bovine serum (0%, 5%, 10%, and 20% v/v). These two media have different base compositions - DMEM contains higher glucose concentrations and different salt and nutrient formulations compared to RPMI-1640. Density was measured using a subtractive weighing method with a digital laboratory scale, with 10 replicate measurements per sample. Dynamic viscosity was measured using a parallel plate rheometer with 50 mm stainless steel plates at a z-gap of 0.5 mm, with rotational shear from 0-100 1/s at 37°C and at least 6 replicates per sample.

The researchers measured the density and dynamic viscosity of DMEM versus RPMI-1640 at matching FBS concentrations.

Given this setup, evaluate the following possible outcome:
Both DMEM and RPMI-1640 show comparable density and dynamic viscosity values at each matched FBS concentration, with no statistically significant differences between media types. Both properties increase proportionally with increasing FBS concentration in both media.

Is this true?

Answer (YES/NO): NO